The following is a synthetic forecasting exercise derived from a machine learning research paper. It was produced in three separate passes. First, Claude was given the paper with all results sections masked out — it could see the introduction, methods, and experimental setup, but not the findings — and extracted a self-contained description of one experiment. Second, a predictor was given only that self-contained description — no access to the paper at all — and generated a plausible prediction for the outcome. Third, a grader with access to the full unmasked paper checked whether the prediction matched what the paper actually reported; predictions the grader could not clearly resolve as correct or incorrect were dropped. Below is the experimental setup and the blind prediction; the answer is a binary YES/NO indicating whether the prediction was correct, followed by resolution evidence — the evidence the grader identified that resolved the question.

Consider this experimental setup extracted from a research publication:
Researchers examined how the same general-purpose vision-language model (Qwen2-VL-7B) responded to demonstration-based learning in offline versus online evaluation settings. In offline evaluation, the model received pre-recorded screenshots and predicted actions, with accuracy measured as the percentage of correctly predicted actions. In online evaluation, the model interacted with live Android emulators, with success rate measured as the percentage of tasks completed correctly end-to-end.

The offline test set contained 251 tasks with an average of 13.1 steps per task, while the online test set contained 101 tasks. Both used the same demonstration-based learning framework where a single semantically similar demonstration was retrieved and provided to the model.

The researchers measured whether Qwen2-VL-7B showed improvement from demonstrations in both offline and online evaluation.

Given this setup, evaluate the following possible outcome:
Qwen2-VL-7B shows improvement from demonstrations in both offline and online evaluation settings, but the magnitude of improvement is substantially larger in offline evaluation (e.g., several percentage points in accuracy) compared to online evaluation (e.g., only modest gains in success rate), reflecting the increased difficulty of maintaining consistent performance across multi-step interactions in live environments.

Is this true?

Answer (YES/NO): NO